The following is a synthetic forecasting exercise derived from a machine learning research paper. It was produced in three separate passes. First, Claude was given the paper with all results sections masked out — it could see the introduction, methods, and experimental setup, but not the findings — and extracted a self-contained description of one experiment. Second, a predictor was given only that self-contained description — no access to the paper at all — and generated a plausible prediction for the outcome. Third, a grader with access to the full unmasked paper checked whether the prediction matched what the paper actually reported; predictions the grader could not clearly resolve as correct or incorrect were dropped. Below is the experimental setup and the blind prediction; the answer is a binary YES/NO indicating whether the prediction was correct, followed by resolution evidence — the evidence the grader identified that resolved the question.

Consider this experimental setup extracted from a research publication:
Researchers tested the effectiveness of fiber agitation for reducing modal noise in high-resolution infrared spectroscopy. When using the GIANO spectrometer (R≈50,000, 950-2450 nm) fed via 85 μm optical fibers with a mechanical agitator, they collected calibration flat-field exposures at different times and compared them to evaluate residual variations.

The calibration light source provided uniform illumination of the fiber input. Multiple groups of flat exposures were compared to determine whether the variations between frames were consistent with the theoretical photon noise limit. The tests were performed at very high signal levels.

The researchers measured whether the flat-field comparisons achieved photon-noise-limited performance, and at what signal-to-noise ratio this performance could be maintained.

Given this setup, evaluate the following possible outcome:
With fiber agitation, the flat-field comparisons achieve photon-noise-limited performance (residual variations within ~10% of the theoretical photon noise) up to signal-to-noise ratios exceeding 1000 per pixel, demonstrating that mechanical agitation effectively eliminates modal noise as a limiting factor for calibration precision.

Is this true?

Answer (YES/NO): YES